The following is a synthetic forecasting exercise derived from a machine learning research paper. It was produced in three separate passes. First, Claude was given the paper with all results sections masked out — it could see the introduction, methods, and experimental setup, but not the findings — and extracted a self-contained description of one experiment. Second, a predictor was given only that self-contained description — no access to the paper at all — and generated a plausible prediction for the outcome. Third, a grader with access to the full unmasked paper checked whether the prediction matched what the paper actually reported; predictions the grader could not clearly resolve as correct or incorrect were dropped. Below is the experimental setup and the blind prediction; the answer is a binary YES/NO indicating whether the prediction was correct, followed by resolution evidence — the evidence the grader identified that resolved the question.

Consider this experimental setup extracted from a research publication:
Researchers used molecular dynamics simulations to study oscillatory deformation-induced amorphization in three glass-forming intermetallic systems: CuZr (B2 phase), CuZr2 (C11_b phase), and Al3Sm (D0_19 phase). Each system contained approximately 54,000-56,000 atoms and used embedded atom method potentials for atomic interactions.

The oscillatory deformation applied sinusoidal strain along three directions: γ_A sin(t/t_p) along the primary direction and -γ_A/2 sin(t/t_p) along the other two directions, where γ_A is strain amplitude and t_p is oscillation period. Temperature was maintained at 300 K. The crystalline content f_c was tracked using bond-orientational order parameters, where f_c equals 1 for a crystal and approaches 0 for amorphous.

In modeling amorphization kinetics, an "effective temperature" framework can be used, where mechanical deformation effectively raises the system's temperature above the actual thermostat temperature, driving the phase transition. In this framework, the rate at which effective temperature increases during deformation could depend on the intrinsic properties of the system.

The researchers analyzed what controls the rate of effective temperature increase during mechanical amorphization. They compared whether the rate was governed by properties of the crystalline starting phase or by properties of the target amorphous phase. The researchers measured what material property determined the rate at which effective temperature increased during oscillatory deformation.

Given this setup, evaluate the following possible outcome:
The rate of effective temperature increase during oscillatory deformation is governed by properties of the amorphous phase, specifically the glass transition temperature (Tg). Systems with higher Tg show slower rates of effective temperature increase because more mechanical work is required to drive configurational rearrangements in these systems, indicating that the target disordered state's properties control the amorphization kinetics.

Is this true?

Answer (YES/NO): NO